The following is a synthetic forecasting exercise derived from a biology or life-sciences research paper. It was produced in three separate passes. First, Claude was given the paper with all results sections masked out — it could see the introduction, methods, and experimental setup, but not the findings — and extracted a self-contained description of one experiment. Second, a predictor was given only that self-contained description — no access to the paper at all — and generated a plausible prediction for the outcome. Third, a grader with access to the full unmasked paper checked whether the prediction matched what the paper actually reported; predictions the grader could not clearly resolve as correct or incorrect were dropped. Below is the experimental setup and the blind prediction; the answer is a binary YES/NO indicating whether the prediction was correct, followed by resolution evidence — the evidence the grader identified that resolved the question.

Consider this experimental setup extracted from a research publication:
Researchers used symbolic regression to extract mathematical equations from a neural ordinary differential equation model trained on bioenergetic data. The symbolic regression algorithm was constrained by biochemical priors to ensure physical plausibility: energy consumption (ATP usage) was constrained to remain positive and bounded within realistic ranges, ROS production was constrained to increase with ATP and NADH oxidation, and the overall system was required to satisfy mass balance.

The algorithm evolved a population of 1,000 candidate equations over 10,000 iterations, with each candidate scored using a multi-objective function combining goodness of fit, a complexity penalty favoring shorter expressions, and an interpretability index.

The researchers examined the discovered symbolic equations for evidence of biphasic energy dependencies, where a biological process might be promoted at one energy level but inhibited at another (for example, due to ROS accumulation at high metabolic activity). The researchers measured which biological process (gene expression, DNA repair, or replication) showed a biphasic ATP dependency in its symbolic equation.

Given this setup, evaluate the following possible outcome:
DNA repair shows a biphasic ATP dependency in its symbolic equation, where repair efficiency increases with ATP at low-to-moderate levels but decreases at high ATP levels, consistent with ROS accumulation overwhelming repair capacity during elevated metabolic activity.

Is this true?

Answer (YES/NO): YES